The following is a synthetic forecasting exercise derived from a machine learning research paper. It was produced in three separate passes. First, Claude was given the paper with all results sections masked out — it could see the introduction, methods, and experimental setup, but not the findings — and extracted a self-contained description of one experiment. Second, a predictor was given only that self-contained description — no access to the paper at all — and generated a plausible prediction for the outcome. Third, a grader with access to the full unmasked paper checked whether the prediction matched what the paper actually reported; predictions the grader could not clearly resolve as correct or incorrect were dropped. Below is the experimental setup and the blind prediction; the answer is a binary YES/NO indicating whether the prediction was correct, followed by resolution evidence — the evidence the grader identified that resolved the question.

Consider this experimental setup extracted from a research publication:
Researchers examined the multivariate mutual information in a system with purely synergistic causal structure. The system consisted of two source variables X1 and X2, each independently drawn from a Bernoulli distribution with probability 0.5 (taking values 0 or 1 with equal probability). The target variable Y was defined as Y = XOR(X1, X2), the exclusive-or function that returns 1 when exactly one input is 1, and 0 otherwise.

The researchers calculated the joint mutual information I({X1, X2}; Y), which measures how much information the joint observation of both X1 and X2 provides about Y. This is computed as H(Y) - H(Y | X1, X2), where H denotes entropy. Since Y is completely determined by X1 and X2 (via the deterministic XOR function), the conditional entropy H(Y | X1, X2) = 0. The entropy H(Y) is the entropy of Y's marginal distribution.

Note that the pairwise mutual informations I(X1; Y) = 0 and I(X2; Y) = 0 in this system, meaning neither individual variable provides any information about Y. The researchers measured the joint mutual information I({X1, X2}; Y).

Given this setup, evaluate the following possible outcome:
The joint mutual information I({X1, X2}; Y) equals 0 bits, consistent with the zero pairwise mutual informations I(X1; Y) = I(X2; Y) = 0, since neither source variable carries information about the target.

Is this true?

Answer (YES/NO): NO